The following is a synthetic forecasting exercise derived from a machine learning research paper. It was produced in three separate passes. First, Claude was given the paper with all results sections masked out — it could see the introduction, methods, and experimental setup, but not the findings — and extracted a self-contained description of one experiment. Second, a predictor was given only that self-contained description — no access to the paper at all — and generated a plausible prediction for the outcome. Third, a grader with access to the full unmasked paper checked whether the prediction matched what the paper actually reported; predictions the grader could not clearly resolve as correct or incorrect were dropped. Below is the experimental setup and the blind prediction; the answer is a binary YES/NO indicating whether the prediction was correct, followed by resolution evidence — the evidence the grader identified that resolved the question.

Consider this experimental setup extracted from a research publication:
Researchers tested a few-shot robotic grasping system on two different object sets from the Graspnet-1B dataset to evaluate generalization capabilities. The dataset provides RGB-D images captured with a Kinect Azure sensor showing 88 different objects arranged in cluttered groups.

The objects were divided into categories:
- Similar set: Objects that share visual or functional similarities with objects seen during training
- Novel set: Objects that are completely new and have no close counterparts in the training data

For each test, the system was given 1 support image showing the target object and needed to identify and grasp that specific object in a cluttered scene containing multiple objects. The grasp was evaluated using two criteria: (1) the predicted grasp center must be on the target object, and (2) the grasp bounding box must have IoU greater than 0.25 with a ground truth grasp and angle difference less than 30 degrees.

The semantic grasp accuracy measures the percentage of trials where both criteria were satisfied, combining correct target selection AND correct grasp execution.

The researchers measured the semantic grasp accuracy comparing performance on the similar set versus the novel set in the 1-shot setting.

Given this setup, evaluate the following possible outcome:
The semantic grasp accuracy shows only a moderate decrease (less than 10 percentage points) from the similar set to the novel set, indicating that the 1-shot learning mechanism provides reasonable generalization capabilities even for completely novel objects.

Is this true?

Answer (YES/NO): NO